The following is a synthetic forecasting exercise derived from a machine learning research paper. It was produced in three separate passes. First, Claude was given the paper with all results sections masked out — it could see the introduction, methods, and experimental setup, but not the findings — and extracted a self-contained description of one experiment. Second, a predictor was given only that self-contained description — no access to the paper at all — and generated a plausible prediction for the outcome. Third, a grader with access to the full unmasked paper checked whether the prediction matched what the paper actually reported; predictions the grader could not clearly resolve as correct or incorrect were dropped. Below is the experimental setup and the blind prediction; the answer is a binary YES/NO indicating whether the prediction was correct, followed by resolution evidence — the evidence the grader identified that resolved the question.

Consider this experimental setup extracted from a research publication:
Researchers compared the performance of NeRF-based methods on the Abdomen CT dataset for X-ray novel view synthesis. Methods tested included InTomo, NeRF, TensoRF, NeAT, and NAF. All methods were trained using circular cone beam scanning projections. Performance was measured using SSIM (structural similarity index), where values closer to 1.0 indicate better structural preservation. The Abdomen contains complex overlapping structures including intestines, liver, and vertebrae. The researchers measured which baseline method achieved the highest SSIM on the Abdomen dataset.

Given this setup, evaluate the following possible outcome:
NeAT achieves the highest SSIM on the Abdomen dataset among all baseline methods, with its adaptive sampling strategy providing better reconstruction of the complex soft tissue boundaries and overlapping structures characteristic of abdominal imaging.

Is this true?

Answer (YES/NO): NO